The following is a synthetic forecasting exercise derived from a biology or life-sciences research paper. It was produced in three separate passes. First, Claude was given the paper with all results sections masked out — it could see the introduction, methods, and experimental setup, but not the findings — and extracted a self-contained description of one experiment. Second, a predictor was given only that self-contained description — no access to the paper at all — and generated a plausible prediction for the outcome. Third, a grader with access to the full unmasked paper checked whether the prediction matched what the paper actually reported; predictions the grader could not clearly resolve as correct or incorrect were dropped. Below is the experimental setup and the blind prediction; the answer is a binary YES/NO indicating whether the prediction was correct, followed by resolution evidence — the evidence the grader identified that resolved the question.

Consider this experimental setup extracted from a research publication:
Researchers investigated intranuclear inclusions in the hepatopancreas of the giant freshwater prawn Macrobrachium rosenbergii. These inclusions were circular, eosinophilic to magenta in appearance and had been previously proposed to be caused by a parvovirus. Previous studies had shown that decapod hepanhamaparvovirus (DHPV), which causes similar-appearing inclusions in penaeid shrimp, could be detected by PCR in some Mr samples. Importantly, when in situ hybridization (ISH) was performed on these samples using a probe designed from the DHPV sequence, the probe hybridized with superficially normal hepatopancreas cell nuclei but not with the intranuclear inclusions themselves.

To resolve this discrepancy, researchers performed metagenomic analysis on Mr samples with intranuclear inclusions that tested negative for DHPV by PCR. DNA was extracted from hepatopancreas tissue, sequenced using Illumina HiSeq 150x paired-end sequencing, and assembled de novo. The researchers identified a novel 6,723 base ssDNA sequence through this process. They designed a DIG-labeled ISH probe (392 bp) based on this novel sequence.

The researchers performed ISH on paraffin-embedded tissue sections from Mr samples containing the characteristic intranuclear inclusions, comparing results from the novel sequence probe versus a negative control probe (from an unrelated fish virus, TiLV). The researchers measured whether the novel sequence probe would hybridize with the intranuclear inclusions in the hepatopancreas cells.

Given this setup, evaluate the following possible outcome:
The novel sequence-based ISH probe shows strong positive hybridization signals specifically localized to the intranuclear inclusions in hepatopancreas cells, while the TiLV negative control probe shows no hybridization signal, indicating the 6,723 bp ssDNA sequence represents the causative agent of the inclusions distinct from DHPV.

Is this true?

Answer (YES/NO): NO